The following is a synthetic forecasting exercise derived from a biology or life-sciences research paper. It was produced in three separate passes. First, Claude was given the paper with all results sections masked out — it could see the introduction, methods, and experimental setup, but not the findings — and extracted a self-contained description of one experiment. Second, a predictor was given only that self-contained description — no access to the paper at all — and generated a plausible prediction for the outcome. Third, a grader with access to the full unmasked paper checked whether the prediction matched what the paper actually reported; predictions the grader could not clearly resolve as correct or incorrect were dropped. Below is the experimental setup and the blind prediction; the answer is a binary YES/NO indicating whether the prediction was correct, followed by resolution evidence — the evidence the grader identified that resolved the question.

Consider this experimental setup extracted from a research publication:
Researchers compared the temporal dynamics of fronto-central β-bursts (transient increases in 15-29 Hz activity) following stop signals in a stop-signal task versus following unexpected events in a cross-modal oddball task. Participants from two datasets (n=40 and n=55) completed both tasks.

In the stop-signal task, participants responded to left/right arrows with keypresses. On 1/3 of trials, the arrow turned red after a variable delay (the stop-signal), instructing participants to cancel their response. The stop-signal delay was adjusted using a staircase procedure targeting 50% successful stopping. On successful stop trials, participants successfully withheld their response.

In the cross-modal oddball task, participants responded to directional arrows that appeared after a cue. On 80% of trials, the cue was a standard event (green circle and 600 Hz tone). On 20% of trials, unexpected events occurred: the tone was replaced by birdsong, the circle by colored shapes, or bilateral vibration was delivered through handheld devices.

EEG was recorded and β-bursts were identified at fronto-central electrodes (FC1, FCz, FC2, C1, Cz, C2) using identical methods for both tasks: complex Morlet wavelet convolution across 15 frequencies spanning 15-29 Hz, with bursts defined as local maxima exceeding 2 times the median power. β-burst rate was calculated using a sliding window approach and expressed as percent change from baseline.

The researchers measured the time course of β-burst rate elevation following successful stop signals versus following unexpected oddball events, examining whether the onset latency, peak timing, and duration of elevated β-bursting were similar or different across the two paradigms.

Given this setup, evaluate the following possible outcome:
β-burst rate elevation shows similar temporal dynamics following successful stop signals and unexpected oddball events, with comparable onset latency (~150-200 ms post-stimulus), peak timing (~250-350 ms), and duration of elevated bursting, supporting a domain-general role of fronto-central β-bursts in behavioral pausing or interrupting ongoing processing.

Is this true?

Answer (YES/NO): NO